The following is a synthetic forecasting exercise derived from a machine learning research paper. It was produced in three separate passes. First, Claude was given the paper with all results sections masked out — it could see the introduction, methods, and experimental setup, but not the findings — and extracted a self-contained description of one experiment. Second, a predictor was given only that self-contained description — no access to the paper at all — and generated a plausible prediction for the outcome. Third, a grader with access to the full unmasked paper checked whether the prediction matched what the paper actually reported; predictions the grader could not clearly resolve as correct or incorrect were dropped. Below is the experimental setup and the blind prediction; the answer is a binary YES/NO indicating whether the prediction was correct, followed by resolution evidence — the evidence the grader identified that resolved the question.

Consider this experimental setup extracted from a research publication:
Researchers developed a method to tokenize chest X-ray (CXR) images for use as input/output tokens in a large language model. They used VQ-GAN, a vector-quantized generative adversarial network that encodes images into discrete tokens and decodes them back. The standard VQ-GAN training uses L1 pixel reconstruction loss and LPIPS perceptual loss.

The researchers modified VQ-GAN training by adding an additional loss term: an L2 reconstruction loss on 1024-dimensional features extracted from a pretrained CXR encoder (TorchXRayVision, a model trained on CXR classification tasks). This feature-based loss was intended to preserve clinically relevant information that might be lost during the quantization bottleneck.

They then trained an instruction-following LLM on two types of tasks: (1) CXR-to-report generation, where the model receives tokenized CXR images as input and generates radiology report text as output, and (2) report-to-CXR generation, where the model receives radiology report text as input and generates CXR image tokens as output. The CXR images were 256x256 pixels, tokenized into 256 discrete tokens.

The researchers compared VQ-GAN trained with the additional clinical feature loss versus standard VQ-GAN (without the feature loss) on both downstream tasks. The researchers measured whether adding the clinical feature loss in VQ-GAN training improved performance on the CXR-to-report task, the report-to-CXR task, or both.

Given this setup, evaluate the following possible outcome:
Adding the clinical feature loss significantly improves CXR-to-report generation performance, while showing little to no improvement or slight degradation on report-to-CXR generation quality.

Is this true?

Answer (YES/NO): NO